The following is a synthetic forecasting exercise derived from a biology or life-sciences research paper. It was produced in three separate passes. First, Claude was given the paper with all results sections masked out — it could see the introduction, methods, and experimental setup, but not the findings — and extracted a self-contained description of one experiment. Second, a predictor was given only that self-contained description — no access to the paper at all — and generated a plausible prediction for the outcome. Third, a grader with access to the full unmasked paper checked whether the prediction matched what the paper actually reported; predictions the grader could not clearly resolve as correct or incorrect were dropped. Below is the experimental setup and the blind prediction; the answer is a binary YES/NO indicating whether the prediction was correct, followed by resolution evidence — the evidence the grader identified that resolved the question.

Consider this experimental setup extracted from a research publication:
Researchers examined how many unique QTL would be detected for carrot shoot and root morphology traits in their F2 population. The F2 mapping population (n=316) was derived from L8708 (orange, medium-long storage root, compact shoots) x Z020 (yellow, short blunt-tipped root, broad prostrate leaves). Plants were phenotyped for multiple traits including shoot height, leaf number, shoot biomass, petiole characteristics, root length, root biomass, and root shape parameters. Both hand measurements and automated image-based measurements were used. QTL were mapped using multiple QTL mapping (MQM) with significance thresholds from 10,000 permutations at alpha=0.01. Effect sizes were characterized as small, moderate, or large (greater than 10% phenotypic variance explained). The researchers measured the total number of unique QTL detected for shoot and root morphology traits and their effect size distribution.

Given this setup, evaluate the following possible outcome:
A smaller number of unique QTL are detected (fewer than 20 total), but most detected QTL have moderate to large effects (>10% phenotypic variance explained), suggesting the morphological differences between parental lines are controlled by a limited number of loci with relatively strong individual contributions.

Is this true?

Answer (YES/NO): NO